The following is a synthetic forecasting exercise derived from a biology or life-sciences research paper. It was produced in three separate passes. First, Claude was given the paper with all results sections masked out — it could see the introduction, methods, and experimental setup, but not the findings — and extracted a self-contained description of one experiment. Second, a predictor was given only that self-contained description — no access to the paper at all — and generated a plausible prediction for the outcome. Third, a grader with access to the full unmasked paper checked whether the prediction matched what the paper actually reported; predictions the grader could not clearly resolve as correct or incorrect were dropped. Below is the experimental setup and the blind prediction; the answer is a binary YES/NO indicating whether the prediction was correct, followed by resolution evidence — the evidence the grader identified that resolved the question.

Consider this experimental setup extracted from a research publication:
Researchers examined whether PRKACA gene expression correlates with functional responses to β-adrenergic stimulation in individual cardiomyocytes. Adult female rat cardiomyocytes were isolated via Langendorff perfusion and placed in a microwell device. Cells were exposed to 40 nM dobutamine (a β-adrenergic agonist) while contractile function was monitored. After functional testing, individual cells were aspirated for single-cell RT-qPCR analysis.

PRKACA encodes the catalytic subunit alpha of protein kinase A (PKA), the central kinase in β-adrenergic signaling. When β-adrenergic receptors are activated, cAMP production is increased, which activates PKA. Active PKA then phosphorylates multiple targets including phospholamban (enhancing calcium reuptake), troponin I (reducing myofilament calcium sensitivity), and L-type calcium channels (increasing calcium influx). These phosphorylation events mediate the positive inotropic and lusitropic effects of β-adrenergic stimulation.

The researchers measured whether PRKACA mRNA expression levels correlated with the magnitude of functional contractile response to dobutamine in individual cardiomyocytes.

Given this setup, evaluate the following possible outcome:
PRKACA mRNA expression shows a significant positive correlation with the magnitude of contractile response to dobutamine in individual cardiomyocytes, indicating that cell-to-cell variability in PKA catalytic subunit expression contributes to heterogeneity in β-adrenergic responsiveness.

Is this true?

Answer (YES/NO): NO